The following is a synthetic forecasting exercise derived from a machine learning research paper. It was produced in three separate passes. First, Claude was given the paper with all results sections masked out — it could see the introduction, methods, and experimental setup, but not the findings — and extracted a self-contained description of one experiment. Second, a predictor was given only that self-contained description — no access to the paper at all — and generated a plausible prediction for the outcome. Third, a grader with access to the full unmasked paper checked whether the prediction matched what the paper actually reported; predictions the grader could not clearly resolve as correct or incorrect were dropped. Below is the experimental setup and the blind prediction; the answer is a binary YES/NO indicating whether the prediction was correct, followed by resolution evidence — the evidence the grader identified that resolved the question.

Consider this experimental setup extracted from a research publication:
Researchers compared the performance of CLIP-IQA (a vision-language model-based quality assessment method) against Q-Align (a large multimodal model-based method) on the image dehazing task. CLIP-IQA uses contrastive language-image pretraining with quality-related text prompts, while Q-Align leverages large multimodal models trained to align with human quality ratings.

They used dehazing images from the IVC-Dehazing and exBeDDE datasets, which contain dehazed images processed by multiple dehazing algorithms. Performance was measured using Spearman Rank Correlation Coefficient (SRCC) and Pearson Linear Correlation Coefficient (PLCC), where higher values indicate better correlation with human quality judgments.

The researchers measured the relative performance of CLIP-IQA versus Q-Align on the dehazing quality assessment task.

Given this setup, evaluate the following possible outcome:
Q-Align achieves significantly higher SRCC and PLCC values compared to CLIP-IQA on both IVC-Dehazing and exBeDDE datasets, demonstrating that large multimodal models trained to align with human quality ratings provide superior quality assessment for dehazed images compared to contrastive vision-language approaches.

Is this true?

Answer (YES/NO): YES